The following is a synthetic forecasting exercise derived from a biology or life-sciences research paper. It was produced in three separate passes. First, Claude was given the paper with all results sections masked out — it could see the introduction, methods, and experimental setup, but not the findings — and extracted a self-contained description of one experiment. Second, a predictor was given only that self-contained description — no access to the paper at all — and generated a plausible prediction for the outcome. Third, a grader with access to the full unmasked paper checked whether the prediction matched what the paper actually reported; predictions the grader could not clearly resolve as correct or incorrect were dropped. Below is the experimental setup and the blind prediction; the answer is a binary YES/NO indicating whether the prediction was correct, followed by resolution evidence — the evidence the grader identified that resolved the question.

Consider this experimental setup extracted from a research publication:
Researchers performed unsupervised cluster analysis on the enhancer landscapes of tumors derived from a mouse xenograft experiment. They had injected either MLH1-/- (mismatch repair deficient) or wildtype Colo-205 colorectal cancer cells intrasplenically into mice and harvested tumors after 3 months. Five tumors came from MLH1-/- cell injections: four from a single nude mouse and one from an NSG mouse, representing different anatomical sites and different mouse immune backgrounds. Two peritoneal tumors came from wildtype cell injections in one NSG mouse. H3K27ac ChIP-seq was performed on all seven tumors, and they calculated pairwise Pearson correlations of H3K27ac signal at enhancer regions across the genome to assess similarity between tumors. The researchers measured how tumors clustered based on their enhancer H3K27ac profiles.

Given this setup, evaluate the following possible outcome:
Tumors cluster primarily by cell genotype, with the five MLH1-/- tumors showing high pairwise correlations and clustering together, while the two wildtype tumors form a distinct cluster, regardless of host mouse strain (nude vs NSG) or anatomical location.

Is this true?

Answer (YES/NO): YES